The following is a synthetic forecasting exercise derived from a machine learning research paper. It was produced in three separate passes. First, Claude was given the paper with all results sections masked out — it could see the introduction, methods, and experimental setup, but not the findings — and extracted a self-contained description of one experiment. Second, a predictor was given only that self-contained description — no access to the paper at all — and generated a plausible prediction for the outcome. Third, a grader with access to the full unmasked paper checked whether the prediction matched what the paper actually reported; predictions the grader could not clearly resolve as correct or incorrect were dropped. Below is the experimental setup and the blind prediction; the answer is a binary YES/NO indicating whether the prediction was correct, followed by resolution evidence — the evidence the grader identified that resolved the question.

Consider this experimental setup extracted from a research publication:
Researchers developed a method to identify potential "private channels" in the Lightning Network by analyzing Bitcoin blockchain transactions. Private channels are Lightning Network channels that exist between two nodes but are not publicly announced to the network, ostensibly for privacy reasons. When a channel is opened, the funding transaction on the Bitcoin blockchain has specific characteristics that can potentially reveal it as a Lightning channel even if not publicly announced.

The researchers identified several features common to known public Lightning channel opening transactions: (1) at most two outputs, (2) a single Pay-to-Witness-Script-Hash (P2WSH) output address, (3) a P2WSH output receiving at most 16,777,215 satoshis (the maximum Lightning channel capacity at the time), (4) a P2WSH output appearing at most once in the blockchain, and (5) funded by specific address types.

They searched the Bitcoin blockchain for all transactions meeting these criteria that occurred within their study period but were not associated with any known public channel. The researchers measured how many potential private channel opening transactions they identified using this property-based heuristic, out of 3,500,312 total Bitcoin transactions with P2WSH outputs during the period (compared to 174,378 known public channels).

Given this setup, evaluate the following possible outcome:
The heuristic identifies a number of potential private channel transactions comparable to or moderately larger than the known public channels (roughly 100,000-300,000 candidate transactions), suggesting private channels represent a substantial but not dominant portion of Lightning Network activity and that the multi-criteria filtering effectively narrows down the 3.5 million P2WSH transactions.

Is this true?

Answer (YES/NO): YES